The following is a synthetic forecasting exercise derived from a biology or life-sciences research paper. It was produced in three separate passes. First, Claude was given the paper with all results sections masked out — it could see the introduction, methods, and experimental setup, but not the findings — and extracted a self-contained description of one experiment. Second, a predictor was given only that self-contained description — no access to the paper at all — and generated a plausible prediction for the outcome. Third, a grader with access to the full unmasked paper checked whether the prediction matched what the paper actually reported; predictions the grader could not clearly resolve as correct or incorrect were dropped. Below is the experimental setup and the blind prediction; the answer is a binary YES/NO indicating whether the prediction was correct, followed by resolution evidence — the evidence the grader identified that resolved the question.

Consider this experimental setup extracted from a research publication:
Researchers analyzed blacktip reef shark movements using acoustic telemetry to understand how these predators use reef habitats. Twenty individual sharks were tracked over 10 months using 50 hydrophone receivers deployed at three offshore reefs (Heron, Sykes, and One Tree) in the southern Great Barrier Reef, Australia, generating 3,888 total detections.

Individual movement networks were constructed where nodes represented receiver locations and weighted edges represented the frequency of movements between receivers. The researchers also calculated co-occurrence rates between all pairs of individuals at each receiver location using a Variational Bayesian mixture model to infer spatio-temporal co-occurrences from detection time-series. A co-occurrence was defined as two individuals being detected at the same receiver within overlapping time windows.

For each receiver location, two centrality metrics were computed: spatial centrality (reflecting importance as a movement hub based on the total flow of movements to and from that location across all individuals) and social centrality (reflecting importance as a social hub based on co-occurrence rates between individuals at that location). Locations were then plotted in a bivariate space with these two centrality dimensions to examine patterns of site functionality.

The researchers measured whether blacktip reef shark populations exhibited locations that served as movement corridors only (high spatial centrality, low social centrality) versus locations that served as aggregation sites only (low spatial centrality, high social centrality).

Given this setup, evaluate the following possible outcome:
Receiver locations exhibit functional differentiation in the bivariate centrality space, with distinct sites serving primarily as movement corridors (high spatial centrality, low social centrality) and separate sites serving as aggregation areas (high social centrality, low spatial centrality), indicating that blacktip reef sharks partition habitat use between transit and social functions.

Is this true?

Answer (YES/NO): YES